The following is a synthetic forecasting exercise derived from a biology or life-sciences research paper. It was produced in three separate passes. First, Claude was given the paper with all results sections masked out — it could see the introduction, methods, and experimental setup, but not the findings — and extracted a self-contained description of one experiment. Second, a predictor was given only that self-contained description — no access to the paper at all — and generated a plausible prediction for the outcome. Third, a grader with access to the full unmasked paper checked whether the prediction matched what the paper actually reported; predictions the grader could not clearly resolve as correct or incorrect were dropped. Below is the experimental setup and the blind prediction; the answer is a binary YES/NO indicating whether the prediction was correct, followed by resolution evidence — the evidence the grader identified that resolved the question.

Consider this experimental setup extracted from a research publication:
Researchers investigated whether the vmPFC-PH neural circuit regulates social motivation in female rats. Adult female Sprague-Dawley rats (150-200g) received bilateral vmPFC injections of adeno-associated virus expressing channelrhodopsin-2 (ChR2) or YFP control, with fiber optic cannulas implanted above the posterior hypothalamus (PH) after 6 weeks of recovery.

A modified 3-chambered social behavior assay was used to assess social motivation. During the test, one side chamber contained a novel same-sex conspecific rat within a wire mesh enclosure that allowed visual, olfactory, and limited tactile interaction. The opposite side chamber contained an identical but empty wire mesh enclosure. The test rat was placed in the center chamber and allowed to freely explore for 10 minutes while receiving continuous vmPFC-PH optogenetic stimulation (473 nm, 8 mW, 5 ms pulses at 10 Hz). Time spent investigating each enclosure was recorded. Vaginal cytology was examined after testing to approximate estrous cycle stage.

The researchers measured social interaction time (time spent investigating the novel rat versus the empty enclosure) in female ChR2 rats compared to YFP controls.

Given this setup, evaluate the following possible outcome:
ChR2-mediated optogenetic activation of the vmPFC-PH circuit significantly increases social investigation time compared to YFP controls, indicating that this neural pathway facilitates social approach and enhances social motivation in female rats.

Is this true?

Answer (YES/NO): NO